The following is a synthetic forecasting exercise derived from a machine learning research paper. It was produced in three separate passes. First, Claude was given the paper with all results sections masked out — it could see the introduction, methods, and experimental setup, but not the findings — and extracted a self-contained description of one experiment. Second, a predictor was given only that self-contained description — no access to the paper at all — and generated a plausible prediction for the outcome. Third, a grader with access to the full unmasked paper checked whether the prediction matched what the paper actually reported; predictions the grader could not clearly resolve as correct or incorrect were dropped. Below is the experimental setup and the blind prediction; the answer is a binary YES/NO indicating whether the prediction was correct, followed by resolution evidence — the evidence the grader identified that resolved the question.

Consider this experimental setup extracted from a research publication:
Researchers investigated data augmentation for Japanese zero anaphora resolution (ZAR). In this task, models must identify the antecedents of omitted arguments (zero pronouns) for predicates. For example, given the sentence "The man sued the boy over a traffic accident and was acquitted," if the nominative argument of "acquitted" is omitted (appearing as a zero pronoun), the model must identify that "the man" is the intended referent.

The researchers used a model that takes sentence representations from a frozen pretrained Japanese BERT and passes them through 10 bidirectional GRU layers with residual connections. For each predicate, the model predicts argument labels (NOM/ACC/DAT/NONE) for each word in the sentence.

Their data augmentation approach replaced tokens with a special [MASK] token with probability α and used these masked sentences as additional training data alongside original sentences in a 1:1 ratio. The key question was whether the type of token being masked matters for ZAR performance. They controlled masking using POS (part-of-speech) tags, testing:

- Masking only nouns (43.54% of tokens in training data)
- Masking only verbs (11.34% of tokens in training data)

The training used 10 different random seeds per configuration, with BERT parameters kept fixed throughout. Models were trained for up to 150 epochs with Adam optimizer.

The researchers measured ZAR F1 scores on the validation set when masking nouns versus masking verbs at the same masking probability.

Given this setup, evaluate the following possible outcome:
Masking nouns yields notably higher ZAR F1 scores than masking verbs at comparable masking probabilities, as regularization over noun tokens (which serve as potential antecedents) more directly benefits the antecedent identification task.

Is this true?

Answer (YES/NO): YES